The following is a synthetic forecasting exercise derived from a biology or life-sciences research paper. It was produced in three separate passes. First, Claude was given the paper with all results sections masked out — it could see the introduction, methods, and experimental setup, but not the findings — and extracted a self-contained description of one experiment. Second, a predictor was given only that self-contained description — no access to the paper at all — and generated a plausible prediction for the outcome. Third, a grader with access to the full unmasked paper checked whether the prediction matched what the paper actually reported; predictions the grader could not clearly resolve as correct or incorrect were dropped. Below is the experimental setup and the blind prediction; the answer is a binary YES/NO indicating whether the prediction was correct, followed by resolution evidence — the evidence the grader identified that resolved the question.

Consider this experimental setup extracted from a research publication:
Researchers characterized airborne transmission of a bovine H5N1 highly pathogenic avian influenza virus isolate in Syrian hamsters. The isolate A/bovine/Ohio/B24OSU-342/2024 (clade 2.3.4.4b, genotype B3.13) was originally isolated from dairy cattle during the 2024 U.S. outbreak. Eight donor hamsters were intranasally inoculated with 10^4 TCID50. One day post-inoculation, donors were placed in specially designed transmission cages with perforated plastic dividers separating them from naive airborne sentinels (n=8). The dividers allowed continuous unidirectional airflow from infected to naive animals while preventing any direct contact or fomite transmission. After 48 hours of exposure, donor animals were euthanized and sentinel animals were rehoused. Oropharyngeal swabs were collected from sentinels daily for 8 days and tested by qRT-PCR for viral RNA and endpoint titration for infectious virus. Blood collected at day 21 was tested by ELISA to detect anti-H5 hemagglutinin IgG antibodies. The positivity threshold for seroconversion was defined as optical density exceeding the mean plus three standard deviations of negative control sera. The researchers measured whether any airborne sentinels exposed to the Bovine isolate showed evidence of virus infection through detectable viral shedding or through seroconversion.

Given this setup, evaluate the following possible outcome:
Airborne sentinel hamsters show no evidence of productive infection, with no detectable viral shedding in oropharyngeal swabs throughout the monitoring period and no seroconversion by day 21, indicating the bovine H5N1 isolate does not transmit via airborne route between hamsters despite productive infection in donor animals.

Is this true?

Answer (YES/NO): NO